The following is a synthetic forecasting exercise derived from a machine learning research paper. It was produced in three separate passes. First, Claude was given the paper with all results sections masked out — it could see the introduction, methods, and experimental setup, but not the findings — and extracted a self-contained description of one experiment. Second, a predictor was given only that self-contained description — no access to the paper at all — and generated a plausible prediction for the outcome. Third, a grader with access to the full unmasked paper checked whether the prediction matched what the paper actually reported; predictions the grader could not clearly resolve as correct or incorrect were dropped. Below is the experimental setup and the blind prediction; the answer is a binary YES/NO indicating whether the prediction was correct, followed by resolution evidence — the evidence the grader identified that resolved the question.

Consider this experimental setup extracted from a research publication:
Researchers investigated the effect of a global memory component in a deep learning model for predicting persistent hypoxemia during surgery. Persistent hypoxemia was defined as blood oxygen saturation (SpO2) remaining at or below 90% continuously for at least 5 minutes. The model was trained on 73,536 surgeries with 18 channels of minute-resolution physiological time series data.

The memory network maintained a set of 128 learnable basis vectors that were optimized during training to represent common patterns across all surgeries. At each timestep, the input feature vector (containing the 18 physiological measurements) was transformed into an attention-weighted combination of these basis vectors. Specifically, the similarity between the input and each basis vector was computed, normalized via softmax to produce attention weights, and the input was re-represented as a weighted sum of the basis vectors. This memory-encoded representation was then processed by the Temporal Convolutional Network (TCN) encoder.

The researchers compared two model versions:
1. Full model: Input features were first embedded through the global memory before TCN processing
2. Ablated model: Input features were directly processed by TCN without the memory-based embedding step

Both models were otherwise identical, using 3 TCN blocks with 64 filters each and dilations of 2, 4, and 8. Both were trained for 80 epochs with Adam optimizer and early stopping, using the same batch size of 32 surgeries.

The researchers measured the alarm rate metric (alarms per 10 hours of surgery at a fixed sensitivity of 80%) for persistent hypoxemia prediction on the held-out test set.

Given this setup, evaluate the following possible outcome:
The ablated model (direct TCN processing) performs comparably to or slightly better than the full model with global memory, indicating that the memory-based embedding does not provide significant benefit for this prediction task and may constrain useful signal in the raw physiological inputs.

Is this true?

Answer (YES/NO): NO